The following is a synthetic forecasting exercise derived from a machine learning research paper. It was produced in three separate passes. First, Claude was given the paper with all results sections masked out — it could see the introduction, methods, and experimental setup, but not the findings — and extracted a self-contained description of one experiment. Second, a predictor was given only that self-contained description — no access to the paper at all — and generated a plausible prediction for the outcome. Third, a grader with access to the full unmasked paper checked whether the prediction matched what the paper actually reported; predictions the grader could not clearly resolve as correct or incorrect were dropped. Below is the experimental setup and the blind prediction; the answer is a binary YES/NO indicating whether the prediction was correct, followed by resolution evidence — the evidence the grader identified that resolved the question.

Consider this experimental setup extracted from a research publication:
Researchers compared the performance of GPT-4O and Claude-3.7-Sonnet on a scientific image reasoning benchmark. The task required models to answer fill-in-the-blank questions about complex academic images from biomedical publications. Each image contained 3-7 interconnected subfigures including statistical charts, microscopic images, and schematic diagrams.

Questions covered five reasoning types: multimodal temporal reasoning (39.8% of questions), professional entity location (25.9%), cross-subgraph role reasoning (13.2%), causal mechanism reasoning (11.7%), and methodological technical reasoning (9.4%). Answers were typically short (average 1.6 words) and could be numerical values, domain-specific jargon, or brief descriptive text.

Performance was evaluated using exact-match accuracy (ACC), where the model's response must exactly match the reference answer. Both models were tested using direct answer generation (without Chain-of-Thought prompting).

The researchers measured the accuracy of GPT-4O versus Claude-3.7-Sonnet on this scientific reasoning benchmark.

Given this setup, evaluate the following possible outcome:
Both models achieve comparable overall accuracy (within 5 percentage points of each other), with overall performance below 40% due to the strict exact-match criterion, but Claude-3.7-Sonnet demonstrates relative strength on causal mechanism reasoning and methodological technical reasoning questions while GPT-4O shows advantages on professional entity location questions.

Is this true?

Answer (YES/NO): NO